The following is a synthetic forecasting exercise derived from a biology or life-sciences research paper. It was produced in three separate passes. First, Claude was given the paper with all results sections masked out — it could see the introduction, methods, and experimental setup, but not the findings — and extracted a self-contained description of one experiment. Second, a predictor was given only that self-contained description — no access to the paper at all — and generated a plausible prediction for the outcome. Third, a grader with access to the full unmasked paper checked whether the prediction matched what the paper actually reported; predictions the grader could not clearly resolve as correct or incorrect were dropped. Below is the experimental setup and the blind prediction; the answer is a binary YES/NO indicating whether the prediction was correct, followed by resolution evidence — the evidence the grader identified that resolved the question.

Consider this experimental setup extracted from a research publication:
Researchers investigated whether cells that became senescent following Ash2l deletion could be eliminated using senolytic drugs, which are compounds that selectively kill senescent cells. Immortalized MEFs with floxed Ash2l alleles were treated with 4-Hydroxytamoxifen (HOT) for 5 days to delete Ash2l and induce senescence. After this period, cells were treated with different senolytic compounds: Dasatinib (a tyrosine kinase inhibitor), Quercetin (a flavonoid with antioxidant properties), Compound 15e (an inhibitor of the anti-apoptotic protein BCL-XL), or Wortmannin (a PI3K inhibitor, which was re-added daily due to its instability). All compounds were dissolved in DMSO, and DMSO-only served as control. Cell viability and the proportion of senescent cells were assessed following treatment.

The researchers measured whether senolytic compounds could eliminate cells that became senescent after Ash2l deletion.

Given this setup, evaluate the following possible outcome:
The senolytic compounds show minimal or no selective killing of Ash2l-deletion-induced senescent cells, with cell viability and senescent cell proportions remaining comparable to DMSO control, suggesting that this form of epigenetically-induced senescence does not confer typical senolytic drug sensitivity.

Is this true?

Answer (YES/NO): NO